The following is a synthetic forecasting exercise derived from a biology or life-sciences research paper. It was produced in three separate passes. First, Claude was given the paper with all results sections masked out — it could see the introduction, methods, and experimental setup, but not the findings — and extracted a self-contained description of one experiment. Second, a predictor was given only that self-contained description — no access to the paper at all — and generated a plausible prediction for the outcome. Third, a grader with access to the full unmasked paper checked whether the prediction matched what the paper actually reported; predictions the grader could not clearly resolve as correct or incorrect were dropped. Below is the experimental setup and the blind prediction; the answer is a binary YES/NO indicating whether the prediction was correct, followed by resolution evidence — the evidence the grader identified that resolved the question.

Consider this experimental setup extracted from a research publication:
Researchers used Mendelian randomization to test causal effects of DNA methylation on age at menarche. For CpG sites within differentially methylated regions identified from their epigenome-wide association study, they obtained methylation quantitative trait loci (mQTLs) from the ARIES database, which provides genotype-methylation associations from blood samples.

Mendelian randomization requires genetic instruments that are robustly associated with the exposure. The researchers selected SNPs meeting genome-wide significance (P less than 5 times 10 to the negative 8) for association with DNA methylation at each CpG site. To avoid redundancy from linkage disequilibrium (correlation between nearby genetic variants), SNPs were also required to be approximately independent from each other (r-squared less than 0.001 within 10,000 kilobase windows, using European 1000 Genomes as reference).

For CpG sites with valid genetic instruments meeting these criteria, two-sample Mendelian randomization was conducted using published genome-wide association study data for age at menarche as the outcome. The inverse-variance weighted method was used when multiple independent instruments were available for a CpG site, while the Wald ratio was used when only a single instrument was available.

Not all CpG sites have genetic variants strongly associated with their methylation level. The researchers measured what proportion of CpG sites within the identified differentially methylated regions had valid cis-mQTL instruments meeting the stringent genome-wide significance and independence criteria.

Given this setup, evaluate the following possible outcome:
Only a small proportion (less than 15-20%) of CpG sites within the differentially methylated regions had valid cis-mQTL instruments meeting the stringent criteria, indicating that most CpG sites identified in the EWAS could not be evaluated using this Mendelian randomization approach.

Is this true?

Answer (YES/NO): NO